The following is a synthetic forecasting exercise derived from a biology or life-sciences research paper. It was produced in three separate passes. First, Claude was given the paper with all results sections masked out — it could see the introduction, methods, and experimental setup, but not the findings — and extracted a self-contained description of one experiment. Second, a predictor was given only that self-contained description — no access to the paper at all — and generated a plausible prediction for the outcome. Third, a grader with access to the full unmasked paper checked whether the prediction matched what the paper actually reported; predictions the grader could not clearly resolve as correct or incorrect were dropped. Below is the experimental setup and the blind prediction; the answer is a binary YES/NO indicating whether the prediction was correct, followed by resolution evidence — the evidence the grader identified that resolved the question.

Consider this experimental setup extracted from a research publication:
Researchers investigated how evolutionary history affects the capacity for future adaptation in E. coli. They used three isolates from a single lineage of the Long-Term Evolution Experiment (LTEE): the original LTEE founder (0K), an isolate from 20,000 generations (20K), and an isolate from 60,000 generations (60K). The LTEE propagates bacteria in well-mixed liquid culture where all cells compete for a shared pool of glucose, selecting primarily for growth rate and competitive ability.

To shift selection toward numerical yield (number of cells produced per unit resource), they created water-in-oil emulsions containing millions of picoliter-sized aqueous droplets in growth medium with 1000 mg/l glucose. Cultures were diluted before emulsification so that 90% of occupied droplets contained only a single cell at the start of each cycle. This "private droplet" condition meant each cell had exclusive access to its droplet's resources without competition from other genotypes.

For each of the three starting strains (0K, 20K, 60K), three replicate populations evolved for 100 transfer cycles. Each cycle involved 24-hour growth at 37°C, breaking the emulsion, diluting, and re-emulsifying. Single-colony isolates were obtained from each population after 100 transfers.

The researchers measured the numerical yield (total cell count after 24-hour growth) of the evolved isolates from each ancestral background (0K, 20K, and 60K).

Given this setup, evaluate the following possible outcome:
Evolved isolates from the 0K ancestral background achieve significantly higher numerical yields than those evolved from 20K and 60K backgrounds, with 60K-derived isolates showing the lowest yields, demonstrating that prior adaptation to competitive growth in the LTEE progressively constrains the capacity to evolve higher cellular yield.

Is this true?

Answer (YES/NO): NO